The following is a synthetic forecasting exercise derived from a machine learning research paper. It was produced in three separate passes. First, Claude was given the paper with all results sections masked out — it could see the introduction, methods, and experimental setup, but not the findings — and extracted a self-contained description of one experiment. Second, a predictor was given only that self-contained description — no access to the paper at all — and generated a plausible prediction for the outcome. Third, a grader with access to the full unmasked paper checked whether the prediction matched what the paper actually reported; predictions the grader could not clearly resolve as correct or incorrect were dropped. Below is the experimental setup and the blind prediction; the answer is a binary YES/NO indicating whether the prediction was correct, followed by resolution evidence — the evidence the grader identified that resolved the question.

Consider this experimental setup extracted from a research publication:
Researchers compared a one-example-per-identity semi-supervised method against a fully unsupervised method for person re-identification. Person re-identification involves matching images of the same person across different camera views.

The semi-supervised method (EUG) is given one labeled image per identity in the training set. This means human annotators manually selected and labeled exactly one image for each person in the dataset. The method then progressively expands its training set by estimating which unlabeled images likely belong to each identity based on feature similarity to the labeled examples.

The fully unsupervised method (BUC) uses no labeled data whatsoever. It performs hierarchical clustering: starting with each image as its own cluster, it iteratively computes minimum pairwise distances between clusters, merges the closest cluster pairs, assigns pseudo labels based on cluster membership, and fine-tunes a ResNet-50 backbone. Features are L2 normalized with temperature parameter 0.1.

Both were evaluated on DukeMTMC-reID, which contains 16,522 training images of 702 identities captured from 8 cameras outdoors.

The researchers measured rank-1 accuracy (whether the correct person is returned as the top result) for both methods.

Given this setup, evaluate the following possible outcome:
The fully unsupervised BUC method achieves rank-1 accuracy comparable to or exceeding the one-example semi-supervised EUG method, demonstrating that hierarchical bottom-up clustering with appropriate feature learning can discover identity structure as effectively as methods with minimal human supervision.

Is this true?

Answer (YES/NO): YES